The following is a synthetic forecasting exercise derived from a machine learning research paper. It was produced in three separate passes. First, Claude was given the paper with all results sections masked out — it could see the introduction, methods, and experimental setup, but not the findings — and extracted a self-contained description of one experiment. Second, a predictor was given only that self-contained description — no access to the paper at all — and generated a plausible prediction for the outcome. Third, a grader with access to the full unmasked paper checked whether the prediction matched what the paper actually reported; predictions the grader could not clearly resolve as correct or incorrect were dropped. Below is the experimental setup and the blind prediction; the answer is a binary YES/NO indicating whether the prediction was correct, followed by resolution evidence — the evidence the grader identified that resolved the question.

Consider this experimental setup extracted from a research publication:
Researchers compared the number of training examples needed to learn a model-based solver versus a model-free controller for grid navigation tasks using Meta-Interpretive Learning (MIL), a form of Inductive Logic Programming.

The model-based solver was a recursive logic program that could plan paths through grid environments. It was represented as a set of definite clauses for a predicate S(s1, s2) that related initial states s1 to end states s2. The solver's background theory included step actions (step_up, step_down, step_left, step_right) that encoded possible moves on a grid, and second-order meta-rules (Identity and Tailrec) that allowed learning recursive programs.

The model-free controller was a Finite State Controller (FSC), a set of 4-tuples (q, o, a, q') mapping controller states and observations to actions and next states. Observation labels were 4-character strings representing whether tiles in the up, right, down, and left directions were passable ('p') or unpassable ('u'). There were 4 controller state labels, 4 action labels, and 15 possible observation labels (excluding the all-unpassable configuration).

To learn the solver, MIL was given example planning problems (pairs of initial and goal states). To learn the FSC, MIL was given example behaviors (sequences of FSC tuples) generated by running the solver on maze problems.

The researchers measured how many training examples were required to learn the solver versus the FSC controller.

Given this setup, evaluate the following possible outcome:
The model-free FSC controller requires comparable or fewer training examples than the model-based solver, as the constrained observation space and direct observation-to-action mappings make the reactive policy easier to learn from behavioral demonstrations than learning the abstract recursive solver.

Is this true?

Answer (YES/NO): NO